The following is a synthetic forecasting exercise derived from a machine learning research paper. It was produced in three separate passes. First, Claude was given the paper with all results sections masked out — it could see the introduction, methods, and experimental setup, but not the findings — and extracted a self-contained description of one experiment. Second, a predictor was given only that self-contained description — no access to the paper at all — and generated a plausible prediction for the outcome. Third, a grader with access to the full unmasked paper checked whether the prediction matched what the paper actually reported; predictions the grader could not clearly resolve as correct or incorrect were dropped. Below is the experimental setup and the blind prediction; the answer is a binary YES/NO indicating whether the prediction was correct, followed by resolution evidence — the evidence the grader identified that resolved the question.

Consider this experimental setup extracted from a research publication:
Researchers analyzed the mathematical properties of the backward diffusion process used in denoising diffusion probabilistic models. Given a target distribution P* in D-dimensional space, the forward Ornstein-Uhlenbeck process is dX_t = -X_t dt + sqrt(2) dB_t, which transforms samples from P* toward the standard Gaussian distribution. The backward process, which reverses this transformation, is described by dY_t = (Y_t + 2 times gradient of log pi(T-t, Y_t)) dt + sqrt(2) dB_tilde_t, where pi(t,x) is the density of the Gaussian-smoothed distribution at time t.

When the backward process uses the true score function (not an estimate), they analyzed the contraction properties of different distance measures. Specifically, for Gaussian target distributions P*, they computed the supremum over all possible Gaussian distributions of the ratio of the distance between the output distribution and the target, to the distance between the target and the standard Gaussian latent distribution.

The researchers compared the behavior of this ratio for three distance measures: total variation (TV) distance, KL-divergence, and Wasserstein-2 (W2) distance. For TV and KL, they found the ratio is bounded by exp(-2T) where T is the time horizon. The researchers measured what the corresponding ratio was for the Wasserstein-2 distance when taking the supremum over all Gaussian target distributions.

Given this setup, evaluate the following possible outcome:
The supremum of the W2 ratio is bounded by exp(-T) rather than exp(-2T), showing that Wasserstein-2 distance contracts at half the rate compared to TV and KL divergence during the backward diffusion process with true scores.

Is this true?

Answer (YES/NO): NO